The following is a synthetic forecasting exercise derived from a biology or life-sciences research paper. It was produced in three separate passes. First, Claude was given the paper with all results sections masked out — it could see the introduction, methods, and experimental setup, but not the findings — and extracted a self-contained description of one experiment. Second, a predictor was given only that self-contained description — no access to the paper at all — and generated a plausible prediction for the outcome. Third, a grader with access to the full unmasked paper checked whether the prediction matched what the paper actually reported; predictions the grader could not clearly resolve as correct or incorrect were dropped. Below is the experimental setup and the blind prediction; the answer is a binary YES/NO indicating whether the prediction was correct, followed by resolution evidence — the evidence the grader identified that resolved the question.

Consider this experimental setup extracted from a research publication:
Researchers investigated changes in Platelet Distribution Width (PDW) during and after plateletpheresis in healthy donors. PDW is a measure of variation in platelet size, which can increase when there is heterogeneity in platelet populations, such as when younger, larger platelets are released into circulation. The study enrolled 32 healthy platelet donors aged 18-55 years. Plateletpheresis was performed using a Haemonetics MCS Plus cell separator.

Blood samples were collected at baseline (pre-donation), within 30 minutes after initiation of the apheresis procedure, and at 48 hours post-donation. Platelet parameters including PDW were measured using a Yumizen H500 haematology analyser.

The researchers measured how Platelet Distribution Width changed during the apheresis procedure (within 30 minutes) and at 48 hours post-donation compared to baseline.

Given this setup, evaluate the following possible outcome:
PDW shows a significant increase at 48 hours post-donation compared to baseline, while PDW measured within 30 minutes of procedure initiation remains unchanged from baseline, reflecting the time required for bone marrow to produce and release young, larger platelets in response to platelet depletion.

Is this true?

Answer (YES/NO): NO